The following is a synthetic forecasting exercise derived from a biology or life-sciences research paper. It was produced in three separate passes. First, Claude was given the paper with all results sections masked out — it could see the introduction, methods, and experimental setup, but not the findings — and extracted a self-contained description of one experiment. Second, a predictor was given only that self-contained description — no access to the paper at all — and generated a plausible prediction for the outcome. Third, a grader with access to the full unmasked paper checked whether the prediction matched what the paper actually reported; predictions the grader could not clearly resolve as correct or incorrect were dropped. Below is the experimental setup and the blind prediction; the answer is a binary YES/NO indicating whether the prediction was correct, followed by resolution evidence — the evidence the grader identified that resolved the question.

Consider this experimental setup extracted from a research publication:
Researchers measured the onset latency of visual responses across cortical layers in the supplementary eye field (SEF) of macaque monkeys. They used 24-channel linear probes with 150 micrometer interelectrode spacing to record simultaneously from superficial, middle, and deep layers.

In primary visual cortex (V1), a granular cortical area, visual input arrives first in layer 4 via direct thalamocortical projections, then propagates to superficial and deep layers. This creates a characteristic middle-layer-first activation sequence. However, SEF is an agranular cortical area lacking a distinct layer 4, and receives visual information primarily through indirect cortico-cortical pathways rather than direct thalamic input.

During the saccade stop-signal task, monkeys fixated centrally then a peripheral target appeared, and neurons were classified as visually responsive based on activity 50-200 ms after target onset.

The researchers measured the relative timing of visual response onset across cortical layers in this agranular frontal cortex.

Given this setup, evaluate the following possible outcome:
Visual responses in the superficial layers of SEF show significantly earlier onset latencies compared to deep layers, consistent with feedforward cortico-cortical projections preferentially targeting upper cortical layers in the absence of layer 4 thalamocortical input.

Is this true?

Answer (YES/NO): NO